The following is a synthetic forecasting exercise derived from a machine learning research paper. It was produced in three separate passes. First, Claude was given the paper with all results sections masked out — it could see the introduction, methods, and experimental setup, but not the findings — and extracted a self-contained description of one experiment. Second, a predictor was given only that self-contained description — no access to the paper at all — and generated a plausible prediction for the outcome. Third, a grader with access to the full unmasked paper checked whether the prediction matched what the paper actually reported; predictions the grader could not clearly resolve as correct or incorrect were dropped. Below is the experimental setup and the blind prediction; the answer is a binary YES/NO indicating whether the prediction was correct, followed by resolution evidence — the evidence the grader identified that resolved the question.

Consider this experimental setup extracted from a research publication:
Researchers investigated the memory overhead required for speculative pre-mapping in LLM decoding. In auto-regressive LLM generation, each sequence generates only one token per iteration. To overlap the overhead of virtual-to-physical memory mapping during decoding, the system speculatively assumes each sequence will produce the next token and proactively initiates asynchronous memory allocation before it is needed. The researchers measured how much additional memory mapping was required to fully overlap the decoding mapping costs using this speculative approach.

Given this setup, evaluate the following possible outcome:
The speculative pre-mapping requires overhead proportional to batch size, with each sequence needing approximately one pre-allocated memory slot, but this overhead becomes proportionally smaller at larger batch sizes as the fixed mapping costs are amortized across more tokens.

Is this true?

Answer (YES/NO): NO